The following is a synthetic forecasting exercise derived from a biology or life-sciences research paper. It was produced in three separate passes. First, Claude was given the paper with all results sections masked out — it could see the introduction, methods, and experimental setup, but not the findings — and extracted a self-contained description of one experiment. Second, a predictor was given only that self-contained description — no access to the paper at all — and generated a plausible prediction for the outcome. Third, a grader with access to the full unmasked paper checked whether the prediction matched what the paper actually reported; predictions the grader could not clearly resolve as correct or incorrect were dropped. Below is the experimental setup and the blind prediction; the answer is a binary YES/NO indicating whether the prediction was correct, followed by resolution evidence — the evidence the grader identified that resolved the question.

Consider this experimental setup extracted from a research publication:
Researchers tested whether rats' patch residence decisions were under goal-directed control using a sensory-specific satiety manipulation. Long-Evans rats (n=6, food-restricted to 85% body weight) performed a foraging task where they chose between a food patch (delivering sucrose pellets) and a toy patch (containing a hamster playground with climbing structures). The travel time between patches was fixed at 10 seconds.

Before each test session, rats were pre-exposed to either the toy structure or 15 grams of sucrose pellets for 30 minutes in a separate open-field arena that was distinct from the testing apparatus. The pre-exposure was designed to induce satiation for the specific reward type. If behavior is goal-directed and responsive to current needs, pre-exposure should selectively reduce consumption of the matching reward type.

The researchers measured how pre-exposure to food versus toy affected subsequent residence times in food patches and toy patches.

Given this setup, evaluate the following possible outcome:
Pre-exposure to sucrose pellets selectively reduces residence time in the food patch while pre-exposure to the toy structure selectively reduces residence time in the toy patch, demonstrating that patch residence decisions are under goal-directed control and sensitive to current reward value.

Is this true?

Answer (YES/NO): YES